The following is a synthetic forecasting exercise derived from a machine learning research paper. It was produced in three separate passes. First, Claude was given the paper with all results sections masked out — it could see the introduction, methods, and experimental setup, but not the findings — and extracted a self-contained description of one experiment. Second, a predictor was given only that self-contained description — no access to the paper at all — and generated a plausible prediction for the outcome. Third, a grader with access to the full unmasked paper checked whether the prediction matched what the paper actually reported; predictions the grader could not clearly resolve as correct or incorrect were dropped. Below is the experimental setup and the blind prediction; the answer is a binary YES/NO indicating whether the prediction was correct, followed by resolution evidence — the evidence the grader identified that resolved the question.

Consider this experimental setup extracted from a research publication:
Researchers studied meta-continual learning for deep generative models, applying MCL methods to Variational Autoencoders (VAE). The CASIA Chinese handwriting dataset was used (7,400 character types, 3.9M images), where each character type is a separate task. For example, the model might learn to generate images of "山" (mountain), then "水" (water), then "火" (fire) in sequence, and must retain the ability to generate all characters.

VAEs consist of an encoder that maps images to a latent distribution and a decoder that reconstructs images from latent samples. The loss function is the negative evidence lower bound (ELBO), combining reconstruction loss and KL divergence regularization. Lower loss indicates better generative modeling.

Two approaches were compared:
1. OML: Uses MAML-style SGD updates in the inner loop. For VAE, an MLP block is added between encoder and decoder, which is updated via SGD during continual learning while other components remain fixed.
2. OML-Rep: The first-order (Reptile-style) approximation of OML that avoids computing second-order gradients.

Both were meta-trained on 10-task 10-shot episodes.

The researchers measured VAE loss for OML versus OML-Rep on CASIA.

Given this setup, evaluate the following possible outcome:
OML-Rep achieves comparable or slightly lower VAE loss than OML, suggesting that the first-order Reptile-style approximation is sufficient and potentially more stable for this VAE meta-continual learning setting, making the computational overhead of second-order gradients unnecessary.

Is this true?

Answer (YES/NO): NO